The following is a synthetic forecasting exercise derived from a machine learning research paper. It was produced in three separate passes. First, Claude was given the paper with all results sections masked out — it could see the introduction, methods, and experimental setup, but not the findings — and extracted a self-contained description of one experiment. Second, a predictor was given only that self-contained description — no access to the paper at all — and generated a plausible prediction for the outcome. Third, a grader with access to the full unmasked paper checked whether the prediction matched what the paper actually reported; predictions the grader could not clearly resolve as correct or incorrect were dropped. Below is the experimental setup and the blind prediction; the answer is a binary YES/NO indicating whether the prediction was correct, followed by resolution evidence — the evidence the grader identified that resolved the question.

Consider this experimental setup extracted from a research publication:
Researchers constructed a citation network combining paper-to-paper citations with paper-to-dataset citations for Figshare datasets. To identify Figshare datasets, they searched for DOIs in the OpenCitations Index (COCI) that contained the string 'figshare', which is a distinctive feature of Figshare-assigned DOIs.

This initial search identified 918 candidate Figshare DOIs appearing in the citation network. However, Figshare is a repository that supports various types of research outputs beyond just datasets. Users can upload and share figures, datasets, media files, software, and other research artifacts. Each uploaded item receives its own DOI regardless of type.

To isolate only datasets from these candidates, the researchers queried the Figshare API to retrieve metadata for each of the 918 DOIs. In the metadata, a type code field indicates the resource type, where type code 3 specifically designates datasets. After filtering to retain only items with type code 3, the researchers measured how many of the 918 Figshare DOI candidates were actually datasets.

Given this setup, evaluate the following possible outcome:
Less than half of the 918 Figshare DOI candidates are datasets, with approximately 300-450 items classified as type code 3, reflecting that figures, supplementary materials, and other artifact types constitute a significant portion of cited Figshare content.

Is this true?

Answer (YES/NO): YES